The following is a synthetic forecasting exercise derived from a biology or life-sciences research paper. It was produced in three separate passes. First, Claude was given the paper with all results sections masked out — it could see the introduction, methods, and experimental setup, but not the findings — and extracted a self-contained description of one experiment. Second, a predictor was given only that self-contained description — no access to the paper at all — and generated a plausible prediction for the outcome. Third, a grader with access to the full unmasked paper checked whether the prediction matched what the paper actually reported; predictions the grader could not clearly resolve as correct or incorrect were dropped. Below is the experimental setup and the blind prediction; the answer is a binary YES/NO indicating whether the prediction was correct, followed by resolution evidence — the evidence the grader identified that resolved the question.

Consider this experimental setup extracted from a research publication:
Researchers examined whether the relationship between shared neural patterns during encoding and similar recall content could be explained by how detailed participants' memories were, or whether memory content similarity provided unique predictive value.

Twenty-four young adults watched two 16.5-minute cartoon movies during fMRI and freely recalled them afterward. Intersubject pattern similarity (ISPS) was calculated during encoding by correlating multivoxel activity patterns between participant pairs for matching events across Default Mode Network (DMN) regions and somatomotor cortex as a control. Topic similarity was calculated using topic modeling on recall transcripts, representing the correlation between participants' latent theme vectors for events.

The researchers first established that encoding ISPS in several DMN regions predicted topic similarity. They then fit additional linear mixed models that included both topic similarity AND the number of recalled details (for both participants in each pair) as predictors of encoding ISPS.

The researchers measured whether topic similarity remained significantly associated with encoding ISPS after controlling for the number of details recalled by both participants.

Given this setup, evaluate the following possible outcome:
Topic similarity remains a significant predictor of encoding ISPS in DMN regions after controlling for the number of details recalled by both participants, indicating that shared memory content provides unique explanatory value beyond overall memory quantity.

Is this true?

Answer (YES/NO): YES